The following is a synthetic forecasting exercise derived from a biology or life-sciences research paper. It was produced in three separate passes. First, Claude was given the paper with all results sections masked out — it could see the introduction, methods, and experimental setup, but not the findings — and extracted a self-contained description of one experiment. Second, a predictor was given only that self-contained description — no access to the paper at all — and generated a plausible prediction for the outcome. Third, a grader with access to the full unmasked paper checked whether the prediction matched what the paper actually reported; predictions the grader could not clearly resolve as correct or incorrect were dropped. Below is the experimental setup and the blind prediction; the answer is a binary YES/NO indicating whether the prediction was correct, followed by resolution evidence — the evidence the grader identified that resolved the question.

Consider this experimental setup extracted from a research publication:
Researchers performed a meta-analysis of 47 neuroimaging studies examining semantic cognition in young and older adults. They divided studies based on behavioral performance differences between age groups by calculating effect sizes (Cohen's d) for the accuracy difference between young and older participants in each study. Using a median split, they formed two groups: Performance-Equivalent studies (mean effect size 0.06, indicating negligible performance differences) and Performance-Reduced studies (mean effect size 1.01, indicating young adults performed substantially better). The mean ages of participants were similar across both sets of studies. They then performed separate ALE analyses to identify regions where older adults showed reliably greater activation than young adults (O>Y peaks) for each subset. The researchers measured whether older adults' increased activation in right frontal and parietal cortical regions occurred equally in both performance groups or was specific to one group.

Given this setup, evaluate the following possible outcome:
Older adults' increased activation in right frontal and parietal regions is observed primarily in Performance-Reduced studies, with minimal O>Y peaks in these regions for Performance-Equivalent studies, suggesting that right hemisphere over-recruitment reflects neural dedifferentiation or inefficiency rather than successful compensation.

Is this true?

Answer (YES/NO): YES